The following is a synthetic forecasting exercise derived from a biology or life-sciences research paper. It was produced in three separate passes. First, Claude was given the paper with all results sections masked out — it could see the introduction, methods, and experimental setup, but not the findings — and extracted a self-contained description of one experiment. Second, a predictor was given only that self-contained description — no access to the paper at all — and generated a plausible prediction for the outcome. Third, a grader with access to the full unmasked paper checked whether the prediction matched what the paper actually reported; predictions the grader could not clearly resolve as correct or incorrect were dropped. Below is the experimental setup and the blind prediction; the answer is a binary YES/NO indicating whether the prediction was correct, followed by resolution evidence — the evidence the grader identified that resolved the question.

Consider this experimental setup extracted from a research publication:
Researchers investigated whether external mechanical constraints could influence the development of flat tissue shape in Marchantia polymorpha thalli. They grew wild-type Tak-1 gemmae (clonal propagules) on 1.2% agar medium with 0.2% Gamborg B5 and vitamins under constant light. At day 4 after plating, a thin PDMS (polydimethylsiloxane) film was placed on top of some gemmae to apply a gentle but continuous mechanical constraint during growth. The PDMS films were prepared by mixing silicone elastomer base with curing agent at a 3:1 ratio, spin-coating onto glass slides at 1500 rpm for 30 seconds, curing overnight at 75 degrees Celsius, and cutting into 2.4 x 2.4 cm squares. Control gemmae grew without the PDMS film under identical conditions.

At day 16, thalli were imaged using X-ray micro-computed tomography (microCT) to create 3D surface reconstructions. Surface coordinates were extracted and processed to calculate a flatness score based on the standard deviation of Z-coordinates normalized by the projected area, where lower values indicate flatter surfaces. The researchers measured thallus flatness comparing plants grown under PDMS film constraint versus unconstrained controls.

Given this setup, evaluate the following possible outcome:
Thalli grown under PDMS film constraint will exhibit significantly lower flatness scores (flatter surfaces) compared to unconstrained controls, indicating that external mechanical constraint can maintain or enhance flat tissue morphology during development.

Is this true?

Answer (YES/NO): NO